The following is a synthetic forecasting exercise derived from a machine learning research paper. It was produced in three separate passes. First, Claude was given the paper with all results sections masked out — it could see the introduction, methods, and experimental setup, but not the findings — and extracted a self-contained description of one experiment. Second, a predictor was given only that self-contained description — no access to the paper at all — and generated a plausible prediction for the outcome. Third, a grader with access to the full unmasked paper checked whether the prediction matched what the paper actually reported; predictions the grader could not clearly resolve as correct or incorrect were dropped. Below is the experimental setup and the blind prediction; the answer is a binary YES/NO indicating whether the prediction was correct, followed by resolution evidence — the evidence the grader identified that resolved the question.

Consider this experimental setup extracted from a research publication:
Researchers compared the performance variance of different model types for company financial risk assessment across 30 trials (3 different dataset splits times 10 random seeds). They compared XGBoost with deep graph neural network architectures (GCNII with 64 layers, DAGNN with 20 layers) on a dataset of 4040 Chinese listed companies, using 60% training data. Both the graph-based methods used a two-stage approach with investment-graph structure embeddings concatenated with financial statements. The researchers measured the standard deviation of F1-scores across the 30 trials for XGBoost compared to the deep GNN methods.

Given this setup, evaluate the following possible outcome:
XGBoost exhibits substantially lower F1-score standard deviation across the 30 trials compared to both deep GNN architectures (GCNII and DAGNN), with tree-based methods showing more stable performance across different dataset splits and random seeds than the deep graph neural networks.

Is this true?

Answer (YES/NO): NO